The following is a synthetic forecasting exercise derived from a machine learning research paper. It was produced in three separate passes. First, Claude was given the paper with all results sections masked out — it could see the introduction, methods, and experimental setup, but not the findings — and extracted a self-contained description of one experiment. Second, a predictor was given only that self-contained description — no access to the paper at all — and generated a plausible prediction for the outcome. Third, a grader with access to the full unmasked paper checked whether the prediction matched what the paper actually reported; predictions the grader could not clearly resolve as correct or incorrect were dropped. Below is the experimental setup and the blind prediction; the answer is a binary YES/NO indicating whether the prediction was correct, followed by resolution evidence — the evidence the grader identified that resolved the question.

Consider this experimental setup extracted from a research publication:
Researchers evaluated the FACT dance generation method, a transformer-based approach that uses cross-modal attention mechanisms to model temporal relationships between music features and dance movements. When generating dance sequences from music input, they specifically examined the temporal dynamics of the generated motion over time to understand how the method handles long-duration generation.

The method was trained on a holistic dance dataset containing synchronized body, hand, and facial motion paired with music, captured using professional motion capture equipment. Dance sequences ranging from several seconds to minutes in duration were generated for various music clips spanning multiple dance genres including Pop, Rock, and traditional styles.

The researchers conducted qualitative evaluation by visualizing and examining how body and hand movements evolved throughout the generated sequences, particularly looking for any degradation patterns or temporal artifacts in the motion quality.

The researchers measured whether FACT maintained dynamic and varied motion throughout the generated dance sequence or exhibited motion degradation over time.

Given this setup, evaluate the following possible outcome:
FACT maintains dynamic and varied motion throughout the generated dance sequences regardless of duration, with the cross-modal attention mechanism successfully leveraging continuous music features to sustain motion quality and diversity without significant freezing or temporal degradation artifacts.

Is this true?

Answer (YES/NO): NO